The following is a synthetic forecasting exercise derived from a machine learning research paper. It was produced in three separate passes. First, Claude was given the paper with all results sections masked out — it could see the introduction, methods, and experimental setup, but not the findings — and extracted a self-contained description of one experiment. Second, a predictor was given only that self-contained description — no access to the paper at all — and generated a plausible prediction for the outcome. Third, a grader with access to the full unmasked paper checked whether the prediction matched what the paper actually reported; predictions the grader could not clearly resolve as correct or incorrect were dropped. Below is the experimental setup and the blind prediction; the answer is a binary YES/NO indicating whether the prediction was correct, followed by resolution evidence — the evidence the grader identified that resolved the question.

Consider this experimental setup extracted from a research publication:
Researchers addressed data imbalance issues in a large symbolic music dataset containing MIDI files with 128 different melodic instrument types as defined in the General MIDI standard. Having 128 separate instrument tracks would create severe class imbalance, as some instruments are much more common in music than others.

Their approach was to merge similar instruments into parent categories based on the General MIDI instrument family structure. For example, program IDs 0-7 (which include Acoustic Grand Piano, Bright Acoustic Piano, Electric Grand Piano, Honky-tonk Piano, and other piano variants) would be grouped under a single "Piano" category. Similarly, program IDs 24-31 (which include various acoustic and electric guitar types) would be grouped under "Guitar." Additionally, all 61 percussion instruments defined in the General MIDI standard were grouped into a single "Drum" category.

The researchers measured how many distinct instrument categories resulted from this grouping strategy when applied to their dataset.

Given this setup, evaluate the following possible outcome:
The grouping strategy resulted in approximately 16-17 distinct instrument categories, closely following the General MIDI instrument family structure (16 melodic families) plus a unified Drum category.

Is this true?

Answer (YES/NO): YES